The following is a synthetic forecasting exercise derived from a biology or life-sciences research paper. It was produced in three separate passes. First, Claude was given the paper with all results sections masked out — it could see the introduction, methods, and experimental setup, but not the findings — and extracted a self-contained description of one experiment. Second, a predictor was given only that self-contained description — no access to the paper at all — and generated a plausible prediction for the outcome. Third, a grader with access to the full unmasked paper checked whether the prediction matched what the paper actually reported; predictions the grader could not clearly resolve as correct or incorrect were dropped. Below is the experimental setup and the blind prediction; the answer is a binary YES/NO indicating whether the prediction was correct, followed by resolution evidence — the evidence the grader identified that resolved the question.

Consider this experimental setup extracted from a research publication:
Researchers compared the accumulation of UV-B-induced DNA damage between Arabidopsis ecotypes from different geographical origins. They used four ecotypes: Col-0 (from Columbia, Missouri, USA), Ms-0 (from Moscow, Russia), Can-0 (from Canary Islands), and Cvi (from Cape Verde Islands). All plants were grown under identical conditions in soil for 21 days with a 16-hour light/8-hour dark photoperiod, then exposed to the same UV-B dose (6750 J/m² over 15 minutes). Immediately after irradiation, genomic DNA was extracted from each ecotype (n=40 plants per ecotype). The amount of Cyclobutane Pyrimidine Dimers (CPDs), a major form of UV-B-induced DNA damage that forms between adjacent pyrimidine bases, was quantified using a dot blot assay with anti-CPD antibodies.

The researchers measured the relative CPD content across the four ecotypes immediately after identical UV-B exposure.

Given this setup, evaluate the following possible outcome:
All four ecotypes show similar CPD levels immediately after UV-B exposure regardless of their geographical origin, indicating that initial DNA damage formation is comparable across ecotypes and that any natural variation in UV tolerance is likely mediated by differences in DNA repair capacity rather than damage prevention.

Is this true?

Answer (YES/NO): NO